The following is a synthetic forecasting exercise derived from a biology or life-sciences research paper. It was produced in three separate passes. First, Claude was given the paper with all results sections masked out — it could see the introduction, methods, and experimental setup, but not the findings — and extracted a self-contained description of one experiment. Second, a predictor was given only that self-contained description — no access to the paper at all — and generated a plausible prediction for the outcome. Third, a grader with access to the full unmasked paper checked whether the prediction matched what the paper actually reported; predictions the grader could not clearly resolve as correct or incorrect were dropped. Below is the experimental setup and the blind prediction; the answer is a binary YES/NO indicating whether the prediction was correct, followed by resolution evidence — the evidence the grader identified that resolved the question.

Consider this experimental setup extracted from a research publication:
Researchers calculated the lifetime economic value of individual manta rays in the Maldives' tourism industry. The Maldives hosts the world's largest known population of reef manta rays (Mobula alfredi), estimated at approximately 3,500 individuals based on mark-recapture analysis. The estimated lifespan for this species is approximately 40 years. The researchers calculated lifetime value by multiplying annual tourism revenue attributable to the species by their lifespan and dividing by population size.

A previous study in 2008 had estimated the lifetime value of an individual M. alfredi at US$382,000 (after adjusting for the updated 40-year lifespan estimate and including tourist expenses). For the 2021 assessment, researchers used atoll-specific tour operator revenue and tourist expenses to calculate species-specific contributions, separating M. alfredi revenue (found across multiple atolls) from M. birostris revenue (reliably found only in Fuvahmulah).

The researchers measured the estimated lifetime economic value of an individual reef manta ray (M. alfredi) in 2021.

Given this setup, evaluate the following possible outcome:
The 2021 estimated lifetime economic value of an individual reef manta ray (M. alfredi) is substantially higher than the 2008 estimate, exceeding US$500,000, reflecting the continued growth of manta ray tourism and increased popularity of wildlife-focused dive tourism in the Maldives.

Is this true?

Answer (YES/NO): YES